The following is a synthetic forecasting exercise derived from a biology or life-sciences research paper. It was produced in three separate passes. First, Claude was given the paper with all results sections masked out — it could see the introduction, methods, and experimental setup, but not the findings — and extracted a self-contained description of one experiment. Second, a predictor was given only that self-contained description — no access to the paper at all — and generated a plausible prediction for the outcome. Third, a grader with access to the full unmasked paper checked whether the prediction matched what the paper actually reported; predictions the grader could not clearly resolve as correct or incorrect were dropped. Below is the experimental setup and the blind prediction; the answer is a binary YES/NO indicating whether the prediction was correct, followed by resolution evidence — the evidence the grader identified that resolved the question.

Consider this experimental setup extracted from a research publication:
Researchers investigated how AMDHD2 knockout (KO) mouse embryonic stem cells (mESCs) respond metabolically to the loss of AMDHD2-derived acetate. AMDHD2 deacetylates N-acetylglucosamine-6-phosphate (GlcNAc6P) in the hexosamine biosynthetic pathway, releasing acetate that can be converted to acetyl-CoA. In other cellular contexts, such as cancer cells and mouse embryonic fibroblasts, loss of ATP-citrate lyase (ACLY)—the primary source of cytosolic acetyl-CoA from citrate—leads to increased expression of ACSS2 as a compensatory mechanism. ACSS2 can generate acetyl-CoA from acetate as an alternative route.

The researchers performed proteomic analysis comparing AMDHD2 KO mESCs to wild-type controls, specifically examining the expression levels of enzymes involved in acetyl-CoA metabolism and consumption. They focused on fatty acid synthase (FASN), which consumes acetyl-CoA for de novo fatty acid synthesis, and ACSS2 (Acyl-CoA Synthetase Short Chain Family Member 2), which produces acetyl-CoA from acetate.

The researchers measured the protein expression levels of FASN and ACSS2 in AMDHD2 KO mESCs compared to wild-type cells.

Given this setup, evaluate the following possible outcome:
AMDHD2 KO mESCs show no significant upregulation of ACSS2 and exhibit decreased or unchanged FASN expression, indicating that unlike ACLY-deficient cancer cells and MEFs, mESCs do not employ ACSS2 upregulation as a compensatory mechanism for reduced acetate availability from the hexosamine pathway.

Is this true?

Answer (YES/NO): NO